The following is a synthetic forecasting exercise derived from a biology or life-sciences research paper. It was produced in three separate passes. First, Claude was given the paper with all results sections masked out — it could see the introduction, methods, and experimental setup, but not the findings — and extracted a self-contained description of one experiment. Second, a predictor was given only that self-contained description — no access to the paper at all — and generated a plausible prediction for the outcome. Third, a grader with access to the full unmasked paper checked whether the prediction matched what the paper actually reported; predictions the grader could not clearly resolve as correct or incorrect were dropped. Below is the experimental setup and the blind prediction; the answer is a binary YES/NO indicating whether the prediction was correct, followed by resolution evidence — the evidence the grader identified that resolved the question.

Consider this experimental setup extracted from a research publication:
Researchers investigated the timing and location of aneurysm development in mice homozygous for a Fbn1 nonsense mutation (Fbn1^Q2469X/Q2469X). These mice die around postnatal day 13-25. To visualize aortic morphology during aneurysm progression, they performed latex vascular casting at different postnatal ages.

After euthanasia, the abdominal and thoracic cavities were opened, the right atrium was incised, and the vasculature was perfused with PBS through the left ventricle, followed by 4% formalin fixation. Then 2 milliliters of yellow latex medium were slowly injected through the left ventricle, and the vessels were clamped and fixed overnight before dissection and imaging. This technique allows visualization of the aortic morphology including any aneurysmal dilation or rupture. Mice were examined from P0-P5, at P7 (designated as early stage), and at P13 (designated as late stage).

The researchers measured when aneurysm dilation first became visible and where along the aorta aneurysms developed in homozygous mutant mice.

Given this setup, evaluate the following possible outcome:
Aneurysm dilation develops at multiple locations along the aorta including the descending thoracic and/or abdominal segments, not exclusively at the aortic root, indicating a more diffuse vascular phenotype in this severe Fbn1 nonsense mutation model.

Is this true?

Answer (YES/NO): NO